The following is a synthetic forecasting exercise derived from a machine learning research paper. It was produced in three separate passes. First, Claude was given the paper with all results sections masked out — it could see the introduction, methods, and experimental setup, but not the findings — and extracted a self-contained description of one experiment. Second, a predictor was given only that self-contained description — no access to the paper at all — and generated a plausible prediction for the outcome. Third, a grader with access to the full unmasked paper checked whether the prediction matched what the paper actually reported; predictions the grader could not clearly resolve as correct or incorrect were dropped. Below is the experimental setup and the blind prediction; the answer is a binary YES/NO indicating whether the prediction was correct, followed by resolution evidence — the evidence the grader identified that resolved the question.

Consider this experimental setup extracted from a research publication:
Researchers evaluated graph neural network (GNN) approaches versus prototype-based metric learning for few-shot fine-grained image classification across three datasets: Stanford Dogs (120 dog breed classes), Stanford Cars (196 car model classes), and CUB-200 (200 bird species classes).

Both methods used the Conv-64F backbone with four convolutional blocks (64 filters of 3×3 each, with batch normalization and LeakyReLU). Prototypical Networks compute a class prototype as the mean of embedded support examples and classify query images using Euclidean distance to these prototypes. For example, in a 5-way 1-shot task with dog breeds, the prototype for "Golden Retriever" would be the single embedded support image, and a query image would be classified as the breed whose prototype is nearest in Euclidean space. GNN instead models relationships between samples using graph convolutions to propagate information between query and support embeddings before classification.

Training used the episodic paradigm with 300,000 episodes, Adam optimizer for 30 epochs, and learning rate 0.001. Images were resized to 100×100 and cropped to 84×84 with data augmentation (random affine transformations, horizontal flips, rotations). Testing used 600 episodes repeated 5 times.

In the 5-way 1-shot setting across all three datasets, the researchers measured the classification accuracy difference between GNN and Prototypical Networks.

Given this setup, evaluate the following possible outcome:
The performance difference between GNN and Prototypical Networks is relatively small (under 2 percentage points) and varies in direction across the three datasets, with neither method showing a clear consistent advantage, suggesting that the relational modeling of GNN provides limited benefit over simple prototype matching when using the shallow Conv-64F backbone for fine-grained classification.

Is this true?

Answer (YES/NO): NO